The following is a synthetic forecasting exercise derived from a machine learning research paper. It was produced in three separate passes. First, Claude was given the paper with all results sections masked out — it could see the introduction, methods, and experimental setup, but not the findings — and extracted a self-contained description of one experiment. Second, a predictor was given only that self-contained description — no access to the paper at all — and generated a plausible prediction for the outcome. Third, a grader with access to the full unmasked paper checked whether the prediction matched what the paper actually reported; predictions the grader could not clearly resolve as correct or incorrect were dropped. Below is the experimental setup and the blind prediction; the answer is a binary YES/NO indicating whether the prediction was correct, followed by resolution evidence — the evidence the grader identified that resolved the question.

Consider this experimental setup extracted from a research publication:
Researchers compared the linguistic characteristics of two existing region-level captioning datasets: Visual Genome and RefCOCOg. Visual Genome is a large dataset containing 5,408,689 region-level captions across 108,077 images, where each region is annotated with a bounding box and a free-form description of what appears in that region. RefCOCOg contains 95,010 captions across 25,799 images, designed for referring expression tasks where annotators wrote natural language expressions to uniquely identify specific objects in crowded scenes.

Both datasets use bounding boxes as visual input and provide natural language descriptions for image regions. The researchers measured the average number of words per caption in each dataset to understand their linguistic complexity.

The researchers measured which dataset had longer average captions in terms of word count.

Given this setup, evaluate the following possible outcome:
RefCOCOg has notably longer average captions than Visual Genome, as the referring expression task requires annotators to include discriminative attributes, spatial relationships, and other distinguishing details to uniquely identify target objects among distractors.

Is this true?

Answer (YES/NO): YES